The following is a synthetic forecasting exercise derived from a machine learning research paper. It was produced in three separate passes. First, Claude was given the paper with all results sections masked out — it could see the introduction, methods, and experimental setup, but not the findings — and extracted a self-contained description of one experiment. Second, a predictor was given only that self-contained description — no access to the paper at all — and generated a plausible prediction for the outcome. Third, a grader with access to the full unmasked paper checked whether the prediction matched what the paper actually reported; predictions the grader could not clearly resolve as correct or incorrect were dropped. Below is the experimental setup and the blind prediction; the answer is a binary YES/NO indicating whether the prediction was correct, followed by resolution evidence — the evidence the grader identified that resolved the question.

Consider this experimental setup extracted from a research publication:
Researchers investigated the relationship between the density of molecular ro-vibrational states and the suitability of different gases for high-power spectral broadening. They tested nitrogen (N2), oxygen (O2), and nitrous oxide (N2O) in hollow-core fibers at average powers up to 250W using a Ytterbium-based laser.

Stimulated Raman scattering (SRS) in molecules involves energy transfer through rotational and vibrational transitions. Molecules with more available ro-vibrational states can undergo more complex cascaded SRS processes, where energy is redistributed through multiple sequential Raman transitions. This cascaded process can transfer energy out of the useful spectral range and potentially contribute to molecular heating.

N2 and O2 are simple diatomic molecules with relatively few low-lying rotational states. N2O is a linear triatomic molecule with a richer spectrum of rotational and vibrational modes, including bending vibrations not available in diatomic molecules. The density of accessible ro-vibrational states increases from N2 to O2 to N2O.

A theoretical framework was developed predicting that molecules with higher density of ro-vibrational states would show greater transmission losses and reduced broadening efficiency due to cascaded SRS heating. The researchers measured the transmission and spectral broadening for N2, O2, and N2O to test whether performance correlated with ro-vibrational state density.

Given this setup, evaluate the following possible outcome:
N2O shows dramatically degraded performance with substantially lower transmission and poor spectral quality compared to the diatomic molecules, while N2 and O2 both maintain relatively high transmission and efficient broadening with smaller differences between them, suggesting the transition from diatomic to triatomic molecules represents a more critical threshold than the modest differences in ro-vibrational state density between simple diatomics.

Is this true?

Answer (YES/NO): NO